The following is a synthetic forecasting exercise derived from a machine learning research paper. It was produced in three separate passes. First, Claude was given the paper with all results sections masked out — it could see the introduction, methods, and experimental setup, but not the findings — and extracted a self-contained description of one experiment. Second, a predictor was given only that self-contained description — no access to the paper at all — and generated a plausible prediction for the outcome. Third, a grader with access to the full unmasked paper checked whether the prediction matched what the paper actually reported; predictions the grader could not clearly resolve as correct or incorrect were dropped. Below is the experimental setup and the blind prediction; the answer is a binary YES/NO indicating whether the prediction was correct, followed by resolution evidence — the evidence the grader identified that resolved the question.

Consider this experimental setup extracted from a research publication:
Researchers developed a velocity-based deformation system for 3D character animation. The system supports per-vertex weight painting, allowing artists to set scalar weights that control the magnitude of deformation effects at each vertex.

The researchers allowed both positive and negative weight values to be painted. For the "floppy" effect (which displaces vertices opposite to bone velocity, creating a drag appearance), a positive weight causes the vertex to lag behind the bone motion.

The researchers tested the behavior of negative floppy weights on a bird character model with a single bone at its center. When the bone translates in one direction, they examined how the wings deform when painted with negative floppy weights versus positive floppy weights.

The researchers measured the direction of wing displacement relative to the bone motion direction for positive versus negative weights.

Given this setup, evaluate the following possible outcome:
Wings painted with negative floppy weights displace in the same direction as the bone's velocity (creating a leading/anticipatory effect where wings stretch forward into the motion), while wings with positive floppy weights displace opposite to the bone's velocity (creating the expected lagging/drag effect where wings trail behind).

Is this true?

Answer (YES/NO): YES